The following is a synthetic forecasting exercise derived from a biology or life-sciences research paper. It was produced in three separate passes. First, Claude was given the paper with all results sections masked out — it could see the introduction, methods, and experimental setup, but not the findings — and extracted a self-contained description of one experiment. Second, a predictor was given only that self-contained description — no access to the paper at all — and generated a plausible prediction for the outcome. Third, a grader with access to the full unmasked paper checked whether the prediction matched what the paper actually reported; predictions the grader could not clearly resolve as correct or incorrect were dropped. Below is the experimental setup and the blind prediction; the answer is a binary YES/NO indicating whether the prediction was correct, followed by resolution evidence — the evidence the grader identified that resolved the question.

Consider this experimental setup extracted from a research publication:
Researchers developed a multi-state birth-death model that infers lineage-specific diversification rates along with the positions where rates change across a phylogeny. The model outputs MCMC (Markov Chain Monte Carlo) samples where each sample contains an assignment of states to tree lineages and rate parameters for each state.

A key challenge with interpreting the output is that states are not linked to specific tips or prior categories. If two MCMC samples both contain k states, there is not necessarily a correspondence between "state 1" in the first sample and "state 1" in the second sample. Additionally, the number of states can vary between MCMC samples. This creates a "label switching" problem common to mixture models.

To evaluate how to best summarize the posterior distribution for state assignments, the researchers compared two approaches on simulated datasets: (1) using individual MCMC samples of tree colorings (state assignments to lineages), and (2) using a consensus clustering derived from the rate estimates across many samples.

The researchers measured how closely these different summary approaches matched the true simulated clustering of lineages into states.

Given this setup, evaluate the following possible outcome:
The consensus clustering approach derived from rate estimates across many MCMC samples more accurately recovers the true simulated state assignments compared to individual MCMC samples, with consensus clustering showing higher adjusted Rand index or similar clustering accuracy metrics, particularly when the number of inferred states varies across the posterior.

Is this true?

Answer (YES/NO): YES